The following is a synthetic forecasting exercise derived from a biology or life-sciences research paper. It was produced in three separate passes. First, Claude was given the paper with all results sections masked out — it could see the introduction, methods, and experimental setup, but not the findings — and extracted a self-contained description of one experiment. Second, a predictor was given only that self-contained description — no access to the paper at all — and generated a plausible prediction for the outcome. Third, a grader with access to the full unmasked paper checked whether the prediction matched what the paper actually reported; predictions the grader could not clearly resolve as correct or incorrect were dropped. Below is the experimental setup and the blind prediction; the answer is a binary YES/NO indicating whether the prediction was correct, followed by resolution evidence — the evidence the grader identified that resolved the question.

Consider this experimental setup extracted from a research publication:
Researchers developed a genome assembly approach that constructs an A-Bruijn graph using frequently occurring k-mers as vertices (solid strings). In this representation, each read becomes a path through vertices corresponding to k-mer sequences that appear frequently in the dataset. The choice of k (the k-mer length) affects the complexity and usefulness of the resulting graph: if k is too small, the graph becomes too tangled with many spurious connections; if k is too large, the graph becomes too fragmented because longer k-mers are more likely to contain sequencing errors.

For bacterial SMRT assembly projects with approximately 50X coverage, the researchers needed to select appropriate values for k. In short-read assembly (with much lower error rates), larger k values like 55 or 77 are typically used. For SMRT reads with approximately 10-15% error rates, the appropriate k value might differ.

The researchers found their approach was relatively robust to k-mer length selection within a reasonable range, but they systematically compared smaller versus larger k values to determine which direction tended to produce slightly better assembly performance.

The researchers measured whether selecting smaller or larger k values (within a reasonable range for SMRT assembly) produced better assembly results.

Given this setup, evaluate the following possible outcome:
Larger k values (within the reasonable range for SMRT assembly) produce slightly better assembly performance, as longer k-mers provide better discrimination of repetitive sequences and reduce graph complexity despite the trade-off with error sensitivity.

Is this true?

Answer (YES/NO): NO